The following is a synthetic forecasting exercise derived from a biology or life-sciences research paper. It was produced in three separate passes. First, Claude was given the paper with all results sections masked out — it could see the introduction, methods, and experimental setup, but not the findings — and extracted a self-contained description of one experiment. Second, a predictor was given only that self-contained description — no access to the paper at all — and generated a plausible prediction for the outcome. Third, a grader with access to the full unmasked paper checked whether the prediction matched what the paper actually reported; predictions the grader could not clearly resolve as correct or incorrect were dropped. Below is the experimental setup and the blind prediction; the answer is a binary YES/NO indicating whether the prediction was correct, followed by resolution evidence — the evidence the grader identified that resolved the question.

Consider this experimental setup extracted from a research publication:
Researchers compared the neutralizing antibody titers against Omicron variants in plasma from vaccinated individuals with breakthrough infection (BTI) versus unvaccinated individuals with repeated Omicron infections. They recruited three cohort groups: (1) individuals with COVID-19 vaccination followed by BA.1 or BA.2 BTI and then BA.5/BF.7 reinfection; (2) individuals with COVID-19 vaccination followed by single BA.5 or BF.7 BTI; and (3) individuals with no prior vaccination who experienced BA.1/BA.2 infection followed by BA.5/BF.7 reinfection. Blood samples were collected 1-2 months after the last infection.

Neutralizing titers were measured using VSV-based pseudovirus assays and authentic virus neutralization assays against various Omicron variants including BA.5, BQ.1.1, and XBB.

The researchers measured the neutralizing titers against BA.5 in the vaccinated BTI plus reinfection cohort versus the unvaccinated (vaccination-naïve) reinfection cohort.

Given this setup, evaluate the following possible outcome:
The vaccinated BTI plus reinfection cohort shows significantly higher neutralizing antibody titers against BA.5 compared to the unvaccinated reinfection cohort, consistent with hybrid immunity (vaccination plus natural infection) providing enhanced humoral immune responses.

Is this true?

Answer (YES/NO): NO